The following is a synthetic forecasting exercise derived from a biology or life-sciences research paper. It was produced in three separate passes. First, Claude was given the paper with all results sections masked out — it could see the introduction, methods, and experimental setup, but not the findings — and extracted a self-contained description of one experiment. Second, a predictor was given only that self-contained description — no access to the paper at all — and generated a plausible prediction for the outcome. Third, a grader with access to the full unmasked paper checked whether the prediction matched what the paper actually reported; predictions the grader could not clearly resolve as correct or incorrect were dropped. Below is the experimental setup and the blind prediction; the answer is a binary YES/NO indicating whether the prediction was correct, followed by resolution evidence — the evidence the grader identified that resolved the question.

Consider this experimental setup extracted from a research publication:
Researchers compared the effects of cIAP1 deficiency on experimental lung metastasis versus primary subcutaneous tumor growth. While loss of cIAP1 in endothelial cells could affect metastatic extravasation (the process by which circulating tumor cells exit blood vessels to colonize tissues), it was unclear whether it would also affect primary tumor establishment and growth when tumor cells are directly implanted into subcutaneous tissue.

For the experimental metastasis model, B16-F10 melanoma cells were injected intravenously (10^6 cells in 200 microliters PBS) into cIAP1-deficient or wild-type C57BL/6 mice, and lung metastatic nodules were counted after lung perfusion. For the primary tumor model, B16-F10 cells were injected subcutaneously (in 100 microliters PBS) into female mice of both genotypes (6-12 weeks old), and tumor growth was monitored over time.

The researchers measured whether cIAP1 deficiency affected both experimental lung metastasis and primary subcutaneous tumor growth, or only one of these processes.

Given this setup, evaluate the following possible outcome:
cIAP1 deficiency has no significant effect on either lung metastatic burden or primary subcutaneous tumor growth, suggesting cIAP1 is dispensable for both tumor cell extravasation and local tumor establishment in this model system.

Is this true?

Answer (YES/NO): NO